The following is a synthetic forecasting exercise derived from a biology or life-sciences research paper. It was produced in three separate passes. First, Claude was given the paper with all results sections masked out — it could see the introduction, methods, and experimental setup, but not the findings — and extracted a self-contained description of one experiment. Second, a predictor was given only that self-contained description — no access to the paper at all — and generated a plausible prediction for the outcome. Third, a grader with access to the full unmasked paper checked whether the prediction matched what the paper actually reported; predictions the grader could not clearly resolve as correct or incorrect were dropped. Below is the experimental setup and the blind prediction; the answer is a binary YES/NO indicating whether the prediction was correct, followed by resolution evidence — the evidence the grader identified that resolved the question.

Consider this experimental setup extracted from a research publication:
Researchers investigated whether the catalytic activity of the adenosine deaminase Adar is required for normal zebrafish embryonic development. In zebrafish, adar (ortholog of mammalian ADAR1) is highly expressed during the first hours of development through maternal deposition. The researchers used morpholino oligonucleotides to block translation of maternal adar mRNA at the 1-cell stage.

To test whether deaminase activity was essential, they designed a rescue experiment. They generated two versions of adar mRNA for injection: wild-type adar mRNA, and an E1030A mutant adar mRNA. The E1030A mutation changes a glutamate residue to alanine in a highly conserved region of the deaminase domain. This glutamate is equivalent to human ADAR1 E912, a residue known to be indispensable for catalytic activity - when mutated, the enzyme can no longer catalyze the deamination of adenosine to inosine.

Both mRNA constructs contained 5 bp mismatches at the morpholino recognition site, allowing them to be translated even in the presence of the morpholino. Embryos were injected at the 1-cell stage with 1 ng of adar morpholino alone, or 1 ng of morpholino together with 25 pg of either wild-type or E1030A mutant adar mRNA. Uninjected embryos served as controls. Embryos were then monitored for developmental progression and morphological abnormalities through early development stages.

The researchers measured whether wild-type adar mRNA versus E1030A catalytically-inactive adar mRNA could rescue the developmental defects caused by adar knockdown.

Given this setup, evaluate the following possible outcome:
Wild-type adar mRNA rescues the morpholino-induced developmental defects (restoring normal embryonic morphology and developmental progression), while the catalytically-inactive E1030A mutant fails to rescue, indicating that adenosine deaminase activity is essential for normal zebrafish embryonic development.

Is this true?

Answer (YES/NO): YES